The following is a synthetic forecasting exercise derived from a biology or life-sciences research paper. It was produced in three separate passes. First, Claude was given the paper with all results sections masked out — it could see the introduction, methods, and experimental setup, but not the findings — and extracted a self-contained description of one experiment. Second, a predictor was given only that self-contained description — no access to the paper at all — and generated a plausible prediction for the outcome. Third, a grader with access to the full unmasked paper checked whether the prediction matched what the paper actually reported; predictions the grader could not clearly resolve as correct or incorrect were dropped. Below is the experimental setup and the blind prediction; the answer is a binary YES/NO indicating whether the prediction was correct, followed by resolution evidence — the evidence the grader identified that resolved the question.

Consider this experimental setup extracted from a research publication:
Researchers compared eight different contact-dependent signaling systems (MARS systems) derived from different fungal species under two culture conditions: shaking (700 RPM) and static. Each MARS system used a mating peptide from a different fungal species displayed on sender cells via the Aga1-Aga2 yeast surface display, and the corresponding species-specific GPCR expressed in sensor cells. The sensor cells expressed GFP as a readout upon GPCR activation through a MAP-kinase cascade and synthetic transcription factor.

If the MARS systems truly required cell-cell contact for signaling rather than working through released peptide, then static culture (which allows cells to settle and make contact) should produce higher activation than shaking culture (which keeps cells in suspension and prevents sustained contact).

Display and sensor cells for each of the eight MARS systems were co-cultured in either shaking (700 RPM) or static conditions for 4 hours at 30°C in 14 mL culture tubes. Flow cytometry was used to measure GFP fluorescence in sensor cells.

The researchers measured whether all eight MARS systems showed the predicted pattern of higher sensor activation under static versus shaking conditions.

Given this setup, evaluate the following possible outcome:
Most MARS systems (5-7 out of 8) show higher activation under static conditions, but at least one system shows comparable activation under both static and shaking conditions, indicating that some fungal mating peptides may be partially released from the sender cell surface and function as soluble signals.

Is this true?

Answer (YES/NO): NO